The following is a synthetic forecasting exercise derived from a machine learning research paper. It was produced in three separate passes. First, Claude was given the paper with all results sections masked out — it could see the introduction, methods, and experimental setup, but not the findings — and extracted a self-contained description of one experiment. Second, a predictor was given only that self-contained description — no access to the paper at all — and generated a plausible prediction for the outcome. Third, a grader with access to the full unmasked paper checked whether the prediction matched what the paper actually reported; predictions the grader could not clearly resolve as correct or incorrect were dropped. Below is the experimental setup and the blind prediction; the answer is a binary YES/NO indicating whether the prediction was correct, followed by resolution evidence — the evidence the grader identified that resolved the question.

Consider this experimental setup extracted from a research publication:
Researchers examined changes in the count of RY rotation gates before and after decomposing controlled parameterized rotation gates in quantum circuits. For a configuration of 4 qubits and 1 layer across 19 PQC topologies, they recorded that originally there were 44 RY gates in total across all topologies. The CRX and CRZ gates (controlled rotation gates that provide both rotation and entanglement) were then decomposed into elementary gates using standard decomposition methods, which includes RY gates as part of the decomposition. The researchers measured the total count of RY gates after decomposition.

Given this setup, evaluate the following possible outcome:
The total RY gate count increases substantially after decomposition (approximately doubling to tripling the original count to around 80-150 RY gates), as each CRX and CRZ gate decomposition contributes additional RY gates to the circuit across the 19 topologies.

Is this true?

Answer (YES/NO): YES